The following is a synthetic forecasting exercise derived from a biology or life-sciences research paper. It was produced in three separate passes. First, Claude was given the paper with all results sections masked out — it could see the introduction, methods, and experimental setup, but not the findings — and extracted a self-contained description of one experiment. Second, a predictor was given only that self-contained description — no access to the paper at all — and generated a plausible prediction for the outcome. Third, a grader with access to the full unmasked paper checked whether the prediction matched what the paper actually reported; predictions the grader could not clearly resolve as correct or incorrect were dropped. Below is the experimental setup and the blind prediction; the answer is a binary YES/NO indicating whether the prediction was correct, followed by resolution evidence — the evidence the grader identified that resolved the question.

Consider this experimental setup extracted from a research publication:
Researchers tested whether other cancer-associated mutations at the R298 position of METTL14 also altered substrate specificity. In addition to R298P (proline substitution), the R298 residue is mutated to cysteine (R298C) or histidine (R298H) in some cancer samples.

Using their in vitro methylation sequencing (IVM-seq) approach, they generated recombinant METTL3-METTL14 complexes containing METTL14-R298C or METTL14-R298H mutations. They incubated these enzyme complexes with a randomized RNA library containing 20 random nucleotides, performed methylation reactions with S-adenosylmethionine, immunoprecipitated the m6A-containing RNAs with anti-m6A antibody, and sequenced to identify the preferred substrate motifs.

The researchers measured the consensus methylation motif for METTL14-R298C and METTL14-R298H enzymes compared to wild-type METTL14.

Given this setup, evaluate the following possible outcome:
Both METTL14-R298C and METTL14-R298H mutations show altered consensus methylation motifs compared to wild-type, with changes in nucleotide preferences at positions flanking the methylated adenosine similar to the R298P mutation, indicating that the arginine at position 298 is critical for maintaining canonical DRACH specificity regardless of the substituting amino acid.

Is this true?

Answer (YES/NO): YES